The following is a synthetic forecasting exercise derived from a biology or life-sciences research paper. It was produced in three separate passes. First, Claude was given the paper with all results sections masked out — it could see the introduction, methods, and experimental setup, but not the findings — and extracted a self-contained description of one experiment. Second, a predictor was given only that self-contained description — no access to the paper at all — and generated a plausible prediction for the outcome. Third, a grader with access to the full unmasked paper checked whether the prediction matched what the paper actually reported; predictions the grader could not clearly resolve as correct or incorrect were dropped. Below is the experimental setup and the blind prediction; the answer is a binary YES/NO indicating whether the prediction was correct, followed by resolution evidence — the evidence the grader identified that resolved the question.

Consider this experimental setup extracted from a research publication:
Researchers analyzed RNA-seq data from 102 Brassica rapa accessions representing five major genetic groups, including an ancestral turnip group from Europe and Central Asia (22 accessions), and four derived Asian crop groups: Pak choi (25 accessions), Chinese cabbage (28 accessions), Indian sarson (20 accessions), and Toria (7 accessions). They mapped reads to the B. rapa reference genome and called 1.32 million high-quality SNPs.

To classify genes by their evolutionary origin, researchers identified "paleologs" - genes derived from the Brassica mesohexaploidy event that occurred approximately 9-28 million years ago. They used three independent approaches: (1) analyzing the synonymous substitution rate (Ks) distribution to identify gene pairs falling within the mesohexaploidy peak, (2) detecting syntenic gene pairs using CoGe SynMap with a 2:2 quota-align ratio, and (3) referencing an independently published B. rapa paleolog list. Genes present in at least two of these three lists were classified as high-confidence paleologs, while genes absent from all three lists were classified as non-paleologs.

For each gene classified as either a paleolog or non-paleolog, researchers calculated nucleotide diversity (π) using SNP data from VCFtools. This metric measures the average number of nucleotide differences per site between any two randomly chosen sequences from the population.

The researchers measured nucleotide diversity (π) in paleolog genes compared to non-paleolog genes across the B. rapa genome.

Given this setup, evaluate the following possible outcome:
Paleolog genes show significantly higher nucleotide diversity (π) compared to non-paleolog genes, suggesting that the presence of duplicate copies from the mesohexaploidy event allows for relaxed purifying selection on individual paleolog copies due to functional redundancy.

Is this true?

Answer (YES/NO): YES